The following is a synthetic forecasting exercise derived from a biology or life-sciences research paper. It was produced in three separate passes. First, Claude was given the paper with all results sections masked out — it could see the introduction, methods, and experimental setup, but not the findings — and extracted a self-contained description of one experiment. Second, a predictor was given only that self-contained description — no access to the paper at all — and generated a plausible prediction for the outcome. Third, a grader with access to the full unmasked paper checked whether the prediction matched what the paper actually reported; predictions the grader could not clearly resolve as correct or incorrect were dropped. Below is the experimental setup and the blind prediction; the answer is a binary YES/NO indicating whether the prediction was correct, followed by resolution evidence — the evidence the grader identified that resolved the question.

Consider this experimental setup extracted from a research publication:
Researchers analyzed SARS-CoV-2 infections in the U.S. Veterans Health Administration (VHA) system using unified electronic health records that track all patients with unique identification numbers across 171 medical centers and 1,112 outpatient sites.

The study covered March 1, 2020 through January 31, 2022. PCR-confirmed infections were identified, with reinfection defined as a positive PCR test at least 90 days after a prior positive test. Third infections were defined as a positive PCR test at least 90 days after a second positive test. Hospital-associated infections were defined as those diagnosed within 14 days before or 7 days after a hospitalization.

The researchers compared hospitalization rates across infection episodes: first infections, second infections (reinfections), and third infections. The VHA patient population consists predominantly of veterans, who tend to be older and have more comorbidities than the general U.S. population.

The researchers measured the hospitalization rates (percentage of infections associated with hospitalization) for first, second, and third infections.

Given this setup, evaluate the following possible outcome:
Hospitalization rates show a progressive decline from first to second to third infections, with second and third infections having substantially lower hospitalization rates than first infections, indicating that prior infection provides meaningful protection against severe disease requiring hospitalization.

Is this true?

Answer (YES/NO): NO